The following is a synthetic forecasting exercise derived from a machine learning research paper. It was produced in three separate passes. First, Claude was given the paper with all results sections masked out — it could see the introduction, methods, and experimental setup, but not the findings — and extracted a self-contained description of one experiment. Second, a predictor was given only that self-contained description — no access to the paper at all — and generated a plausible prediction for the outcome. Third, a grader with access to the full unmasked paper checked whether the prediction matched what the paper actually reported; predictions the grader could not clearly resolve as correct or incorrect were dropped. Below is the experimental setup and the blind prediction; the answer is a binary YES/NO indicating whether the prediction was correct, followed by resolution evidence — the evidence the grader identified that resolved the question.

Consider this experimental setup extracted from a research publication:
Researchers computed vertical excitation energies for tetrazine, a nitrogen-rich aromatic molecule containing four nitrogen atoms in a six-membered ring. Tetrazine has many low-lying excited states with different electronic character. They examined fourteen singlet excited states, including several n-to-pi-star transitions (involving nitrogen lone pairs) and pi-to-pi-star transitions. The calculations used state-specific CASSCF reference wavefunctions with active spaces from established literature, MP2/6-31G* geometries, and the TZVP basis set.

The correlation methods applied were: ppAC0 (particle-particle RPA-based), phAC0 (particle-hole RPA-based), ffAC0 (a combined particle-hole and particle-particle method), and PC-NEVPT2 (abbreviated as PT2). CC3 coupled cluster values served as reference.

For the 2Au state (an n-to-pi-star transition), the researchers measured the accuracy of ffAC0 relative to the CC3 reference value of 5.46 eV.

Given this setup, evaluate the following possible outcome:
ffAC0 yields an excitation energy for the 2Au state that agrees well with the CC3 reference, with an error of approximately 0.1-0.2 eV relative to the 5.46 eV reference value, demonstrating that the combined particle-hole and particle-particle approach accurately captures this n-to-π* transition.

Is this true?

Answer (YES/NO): NO